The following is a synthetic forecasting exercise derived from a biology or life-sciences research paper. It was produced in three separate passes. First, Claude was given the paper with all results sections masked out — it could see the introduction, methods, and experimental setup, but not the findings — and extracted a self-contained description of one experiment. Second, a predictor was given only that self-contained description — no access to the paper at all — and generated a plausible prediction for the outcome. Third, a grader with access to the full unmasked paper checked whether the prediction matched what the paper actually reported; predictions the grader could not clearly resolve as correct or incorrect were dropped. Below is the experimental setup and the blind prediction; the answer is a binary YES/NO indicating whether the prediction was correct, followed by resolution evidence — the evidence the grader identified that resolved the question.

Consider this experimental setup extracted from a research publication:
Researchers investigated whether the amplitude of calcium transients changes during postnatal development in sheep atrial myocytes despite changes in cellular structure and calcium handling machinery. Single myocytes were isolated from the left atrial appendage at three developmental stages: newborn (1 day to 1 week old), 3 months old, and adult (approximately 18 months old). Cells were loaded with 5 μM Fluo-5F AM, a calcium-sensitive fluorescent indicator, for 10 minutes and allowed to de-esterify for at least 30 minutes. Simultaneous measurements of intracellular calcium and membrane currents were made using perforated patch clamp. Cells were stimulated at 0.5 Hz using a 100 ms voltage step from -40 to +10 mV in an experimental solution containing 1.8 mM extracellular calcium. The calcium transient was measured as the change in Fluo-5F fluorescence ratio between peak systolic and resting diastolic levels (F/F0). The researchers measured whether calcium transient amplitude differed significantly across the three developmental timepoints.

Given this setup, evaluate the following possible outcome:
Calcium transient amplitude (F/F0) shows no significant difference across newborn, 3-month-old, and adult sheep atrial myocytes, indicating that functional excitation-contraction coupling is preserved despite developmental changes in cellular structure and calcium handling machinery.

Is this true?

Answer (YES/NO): YES